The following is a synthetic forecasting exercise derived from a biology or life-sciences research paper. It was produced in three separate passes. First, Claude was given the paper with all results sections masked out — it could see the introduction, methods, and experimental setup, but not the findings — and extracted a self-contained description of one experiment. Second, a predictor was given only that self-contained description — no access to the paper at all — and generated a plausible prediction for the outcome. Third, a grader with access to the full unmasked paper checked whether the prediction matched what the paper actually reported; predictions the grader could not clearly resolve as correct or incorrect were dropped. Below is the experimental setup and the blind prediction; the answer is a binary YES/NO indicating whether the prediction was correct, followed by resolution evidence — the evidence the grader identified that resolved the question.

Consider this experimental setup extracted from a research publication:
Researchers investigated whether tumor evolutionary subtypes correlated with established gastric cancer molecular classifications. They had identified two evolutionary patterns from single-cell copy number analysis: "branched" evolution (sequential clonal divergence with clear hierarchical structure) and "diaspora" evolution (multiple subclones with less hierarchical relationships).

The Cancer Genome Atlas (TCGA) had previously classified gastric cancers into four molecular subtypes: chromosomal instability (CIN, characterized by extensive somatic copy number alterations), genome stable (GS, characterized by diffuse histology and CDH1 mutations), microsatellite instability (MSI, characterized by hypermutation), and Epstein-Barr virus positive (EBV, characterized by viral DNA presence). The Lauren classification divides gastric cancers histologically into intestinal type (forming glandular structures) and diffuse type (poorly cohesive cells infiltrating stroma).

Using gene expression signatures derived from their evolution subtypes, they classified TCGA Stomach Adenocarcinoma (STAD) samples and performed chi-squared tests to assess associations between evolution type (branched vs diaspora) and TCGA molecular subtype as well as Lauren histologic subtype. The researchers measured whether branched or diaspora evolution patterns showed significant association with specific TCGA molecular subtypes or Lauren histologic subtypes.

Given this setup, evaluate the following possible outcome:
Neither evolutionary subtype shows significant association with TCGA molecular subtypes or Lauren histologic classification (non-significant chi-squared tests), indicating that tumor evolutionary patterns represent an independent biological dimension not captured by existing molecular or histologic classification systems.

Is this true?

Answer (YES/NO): NO